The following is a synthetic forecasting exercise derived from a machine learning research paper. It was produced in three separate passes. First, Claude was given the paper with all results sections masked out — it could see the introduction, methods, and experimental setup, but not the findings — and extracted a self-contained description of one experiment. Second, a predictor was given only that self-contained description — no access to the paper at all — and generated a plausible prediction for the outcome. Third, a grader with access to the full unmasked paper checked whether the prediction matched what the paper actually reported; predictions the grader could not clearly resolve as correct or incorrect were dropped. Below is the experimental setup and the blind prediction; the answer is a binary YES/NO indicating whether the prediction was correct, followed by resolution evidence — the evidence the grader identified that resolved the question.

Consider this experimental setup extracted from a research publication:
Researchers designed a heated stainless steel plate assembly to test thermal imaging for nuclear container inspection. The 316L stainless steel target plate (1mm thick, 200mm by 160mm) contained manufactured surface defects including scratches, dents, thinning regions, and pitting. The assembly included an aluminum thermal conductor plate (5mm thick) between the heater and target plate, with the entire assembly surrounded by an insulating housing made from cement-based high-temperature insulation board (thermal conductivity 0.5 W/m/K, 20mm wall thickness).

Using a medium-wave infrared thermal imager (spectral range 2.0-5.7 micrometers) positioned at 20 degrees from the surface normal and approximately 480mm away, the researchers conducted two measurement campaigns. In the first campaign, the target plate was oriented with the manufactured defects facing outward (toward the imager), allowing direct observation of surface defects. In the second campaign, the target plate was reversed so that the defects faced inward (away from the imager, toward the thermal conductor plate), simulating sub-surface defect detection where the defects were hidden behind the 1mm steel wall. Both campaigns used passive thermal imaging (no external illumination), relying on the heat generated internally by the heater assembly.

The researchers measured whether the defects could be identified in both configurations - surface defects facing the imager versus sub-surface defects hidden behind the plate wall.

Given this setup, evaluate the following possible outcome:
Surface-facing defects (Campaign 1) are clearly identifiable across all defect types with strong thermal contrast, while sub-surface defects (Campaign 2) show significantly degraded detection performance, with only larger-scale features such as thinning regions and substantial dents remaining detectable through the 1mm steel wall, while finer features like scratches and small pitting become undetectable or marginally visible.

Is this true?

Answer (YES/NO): NO